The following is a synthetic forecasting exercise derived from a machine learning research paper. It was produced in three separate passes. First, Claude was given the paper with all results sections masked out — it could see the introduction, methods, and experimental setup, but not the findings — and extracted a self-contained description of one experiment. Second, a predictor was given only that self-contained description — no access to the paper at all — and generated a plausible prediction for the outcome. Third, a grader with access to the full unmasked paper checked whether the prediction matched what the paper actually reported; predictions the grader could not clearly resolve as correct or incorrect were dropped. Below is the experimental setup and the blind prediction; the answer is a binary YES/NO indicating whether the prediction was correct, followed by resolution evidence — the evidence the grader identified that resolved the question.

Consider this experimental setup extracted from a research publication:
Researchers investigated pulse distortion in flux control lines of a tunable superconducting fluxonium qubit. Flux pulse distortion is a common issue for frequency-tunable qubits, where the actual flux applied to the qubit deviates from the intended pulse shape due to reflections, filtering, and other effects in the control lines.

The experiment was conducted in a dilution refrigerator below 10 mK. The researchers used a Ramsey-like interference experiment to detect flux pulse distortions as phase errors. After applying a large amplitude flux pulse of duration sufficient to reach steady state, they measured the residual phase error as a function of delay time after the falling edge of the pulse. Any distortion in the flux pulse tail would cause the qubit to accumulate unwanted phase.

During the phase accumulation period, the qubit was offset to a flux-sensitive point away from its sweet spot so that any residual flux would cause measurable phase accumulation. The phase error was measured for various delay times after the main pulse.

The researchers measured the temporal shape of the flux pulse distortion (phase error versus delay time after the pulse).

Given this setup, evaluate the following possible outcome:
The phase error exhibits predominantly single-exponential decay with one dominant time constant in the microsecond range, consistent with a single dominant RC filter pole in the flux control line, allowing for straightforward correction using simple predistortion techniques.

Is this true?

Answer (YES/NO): NO